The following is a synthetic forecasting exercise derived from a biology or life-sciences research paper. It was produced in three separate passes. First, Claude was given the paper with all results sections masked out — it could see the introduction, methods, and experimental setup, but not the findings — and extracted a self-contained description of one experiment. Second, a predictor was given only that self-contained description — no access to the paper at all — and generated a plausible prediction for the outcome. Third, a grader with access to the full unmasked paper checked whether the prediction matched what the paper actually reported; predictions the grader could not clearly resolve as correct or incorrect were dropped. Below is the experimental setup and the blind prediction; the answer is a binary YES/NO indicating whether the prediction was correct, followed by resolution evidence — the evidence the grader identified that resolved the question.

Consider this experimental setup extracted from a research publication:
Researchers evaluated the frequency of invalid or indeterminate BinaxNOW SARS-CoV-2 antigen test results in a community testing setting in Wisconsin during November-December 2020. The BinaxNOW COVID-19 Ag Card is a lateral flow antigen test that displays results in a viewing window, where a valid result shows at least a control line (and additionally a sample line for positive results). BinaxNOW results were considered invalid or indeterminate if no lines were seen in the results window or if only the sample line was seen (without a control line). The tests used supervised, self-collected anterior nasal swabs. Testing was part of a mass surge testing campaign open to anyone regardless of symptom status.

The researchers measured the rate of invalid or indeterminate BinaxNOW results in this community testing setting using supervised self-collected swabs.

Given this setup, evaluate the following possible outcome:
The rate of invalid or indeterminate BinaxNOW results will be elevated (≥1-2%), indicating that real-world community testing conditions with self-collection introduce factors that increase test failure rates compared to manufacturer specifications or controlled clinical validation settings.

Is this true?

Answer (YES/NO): NO